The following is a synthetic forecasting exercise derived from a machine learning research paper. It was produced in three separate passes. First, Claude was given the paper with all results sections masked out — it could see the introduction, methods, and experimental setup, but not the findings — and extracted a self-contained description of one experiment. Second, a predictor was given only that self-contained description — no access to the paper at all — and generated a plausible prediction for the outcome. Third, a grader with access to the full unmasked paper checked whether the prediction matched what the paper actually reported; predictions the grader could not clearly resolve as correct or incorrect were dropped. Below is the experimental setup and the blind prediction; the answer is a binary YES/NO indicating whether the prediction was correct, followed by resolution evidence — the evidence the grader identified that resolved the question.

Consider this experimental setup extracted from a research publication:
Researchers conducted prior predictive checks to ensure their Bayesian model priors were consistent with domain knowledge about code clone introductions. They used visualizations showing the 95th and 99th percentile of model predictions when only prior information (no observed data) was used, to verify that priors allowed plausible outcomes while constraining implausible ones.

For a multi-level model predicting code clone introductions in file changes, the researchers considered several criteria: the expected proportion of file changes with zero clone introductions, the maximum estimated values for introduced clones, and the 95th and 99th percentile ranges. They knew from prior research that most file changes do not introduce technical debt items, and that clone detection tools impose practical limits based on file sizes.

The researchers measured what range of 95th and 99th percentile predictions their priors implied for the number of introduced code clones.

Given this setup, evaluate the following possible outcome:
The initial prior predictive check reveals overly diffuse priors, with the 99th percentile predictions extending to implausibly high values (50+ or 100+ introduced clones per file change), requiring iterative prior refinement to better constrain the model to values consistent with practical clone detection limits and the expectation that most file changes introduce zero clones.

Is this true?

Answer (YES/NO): NO